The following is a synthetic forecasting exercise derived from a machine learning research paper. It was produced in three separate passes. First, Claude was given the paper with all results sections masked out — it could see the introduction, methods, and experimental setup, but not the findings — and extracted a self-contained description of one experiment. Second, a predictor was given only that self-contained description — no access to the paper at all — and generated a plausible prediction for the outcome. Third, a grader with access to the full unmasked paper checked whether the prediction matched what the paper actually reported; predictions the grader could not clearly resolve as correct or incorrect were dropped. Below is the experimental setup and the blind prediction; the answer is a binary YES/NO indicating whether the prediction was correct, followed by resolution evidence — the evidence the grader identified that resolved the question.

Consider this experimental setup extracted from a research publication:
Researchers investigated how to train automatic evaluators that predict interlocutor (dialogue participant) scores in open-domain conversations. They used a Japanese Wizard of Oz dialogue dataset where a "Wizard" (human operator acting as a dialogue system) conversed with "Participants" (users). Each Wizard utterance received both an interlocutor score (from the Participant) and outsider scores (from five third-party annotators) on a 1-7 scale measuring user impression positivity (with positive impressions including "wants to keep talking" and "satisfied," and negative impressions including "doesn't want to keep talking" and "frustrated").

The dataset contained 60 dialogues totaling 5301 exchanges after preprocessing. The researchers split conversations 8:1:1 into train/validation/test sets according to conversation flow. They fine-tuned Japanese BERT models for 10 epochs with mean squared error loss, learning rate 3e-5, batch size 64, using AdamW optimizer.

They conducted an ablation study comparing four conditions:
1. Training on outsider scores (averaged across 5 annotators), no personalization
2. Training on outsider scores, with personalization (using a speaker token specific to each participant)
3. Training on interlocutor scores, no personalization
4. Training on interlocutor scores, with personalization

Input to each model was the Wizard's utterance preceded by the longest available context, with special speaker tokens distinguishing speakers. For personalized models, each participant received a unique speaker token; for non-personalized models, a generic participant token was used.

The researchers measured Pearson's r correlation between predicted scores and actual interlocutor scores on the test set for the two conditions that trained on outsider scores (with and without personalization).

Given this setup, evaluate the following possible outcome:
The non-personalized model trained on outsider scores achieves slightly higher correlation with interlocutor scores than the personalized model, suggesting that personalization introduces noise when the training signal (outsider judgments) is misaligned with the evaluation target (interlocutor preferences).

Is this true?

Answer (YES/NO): NO